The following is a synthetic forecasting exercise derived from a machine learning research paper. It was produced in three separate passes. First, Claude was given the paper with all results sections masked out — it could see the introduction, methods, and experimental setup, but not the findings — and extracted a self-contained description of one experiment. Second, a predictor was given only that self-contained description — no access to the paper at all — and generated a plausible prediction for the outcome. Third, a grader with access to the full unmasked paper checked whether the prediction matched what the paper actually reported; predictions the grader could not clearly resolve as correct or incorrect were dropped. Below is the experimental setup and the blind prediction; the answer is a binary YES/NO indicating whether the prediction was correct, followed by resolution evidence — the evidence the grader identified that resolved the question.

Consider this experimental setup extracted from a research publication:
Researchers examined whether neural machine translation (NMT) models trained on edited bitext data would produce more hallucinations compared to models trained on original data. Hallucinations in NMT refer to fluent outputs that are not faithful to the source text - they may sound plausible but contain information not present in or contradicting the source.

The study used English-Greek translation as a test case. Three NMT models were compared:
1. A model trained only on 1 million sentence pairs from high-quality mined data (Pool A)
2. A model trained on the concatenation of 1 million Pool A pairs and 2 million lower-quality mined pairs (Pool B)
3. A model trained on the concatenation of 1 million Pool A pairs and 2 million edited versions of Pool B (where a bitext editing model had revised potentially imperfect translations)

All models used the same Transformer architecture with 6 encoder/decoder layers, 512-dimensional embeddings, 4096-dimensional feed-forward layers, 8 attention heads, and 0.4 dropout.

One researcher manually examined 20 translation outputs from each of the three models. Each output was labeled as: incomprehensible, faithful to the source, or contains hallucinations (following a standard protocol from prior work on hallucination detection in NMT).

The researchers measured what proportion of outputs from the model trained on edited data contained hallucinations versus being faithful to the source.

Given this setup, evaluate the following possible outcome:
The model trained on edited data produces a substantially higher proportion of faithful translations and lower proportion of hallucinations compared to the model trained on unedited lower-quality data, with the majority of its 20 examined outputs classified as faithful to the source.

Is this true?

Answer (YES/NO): NO